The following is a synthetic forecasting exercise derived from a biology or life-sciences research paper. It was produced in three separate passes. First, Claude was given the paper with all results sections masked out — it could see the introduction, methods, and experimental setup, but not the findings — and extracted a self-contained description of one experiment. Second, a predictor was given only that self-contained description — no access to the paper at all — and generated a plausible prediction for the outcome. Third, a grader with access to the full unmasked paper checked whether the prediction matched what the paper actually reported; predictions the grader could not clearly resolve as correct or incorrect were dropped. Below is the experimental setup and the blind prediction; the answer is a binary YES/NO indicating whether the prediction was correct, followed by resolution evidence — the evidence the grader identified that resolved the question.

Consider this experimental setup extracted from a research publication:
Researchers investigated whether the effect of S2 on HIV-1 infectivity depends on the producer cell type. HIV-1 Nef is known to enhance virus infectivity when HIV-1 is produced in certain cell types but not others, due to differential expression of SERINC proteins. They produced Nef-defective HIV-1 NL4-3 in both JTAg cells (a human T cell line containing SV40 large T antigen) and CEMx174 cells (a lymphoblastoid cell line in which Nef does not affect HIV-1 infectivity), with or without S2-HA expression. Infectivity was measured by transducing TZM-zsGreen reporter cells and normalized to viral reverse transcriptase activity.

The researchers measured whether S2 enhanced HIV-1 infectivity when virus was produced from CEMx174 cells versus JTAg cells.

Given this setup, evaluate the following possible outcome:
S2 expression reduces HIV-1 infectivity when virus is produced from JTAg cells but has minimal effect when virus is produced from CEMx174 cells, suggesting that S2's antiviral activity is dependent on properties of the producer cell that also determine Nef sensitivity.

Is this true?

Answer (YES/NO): NO